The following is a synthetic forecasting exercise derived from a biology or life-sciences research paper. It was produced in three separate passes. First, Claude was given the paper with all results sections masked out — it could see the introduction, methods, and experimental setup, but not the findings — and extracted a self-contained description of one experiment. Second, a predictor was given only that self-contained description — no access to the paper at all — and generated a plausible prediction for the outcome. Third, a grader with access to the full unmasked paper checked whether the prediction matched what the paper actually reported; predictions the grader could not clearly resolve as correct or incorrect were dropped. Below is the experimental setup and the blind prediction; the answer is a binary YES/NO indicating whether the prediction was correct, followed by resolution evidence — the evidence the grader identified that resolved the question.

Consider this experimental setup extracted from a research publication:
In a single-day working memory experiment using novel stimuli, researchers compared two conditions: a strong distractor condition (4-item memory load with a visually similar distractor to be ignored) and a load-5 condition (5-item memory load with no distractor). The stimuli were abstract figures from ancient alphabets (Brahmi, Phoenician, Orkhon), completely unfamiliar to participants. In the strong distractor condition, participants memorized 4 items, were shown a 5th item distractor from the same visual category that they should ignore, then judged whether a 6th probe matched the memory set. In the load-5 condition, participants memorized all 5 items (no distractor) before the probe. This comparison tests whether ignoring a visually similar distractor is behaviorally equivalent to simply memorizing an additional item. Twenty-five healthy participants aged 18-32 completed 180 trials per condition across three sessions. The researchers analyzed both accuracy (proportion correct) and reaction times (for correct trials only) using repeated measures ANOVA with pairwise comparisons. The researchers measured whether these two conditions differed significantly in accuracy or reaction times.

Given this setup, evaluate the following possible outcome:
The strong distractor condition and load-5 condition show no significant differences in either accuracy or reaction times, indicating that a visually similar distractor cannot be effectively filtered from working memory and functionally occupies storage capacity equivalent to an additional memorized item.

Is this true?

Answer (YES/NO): YES